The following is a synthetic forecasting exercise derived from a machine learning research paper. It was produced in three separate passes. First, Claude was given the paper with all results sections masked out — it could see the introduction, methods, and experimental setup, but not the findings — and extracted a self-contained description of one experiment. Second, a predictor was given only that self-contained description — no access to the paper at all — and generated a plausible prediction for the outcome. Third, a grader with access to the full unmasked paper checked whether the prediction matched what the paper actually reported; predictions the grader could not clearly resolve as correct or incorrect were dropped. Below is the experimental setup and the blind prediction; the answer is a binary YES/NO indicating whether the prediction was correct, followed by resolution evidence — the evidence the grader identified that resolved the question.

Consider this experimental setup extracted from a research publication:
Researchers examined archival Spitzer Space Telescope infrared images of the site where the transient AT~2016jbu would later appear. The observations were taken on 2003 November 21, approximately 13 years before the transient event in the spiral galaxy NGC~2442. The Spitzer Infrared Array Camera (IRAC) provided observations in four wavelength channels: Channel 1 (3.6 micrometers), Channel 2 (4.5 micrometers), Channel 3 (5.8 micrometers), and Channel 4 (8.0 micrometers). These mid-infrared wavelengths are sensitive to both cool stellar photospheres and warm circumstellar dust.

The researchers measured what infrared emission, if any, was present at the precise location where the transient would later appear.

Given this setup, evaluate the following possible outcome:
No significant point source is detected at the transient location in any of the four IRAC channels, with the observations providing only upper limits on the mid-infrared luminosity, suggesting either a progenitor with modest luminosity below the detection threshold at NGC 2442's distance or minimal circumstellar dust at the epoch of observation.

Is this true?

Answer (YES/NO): NO